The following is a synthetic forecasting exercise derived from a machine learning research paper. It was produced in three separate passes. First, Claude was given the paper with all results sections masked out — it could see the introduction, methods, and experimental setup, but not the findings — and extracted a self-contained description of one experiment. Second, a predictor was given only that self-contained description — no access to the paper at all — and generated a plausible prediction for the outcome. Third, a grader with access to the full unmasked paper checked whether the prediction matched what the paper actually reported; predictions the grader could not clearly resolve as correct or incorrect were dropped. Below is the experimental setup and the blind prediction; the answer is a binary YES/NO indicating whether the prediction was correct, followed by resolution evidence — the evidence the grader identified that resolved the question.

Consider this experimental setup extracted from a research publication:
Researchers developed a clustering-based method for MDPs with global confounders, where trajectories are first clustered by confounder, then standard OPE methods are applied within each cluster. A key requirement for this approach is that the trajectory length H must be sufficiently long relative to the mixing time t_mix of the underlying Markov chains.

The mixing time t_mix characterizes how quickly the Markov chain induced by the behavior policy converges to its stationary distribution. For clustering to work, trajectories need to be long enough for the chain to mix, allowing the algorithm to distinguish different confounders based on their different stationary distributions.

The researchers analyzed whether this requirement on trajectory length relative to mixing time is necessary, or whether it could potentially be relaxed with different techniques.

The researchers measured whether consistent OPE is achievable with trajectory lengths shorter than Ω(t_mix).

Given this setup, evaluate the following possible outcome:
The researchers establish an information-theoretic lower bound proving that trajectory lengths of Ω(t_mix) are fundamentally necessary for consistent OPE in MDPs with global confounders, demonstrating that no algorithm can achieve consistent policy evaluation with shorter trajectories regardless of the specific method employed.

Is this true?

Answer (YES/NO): YES